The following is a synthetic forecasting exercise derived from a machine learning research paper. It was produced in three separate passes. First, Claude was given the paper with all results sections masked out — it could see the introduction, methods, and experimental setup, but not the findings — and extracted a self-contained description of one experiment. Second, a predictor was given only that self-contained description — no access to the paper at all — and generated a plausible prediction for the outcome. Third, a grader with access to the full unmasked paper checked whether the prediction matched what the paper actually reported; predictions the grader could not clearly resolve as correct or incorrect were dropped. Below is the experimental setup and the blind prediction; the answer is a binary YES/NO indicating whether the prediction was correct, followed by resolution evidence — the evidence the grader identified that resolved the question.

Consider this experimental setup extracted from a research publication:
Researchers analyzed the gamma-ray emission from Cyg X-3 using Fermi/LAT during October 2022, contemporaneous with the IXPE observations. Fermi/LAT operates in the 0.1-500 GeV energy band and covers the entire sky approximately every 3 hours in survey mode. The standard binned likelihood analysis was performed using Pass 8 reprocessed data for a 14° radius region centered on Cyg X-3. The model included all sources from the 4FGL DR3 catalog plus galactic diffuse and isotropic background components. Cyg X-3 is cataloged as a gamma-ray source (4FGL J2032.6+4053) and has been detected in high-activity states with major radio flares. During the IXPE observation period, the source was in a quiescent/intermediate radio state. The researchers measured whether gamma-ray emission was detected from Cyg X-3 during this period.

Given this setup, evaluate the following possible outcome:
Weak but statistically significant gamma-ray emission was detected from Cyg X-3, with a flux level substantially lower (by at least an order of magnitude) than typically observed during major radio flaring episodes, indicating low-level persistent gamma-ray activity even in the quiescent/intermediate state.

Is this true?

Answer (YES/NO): NO